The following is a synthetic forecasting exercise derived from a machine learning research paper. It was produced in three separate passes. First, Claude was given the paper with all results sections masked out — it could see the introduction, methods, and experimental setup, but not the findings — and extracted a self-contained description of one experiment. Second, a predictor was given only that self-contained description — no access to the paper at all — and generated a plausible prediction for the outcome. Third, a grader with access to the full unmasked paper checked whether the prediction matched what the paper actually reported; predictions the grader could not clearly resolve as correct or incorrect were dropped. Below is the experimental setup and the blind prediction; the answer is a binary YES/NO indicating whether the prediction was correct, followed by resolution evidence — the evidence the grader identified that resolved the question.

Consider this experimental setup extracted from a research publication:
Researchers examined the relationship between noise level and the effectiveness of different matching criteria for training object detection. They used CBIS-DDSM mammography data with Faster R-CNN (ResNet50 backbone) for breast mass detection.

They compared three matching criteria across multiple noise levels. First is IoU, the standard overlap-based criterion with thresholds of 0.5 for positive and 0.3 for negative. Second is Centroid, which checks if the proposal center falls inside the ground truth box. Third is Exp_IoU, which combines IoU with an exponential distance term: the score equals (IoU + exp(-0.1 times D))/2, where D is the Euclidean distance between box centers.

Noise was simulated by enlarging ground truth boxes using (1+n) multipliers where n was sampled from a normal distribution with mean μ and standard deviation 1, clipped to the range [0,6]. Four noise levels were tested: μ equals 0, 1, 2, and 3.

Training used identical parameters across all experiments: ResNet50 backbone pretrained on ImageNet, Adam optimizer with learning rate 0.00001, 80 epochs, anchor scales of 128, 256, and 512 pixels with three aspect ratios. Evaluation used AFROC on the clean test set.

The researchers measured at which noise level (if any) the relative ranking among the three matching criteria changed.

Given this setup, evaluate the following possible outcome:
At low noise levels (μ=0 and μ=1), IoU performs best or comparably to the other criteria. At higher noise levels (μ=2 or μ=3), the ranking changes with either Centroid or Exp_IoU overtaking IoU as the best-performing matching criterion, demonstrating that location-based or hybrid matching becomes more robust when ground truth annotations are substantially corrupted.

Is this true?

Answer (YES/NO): YES